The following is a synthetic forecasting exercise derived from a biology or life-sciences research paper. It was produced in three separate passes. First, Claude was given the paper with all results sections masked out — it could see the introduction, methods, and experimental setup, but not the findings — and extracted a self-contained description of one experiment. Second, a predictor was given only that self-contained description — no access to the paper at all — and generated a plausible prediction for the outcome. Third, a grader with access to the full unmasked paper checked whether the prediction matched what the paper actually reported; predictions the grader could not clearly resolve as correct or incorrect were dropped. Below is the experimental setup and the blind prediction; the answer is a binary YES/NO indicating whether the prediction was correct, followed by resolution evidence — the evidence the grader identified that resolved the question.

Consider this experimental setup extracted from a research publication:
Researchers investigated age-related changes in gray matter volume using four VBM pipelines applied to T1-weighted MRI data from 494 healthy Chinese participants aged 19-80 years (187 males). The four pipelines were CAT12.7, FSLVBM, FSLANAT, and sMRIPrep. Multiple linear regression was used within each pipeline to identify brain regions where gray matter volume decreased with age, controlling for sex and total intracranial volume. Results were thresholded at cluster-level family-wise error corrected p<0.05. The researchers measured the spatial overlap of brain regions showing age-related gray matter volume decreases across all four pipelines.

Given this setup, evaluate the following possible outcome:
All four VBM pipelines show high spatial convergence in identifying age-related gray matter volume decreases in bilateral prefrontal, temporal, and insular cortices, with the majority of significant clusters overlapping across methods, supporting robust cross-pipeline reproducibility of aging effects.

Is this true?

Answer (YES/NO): NO